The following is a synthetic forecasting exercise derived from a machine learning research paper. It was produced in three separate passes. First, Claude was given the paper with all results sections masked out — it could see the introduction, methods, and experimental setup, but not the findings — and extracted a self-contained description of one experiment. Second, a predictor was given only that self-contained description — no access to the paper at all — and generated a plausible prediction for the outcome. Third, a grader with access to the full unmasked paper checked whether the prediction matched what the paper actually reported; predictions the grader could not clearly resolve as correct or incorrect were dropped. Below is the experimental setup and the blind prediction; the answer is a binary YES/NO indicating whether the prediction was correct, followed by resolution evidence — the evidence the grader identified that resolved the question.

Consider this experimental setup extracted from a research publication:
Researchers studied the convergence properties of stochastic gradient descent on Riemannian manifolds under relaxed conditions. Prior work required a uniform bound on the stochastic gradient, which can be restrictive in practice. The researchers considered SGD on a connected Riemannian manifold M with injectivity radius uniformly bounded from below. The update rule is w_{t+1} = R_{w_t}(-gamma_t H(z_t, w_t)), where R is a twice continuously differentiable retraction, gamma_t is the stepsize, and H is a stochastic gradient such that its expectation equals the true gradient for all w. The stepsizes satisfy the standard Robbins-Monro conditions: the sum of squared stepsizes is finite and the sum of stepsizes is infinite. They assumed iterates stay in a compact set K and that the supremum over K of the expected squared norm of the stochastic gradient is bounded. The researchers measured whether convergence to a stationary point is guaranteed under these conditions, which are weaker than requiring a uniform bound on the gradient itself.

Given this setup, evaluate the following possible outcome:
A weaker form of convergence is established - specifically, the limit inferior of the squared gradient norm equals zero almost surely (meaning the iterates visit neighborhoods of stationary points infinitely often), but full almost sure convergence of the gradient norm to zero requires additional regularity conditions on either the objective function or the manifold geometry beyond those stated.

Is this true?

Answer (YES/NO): NO